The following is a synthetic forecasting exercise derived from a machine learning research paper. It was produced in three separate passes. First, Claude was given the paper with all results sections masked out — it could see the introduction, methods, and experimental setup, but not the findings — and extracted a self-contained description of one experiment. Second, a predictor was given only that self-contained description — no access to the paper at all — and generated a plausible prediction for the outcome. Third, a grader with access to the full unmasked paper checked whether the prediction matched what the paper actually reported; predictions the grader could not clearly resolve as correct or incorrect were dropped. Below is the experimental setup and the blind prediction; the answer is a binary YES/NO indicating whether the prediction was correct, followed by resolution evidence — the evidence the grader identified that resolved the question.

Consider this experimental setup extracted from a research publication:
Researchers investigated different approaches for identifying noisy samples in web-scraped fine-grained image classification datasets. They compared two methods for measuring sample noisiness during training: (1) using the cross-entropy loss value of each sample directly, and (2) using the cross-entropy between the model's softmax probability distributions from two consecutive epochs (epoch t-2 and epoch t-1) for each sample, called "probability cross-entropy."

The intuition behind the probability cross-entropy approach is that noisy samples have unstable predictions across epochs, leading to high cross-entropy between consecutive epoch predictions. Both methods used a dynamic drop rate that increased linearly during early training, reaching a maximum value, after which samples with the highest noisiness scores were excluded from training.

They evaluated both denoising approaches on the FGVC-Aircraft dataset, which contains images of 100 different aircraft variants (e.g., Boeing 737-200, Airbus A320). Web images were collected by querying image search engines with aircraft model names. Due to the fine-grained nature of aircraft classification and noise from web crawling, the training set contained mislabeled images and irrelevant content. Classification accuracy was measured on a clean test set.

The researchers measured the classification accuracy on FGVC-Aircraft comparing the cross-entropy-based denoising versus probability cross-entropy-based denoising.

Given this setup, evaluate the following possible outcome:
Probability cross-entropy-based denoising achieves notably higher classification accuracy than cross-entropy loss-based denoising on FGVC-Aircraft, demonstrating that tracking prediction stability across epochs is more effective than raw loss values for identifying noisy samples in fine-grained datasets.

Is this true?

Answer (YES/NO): NO